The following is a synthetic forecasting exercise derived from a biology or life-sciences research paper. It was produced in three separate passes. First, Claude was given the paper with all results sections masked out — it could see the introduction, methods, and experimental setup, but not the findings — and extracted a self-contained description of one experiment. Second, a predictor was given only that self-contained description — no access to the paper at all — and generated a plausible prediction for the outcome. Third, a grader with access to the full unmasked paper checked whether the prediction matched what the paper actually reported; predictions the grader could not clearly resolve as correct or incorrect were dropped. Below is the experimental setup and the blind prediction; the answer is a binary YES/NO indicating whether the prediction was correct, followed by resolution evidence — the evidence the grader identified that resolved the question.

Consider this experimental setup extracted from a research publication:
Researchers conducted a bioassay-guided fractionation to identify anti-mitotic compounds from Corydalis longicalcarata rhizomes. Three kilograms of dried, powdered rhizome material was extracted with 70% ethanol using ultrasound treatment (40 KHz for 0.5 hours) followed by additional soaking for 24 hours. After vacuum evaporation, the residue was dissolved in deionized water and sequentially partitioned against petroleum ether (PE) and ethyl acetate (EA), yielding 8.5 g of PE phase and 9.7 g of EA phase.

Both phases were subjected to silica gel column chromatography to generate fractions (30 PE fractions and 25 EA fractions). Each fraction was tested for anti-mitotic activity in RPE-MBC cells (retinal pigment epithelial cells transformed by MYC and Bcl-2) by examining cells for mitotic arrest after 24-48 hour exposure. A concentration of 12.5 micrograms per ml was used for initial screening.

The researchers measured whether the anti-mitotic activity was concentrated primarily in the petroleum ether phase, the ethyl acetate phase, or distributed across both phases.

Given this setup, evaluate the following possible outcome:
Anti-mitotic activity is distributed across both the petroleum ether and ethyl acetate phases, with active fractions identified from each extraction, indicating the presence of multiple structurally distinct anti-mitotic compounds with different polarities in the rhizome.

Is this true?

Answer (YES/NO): NO